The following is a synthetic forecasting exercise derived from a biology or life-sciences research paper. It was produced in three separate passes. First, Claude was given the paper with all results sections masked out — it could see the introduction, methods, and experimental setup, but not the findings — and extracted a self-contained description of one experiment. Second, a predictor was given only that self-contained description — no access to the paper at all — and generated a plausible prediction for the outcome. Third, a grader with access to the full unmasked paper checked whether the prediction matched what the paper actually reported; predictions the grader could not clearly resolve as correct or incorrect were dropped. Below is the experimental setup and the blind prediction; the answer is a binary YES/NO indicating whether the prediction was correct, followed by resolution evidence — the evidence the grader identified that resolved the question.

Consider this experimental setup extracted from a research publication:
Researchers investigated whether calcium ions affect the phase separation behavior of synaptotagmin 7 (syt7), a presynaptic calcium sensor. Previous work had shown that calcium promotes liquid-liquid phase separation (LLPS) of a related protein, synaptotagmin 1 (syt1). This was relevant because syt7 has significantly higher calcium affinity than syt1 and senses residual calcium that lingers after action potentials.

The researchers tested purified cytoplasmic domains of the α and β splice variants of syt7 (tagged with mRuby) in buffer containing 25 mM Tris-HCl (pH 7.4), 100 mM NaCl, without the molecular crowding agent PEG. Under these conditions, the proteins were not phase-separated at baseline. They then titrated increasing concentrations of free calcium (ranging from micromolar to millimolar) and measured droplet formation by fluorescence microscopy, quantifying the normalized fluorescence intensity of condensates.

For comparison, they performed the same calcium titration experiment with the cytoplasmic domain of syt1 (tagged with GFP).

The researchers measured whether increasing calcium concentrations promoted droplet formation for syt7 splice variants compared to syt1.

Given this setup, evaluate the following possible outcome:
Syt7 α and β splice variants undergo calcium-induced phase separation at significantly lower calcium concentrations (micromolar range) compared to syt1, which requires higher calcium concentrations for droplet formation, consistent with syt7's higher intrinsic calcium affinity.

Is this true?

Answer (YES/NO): NO